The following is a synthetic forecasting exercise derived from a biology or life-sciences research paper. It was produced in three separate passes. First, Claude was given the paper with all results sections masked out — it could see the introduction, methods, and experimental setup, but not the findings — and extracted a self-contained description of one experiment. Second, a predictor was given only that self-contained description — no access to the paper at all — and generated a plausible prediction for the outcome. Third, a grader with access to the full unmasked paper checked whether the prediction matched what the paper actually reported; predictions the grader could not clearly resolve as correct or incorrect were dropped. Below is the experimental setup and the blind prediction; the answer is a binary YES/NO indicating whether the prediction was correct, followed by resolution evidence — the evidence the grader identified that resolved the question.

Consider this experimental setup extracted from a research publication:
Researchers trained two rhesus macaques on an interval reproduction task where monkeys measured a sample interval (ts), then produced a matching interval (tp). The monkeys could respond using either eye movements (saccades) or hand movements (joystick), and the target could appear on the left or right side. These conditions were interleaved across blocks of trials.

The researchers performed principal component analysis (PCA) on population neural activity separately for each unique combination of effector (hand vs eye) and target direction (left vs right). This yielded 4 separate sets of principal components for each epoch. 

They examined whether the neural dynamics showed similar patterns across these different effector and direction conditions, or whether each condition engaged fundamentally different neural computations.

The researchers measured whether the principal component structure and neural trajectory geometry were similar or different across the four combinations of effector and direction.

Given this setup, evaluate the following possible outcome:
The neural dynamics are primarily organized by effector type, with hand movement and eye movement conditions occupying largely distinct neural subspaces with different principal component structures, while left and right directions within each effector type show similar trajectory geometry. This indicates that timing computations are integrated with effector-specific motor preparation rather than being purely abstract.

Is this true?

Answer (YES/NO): NO